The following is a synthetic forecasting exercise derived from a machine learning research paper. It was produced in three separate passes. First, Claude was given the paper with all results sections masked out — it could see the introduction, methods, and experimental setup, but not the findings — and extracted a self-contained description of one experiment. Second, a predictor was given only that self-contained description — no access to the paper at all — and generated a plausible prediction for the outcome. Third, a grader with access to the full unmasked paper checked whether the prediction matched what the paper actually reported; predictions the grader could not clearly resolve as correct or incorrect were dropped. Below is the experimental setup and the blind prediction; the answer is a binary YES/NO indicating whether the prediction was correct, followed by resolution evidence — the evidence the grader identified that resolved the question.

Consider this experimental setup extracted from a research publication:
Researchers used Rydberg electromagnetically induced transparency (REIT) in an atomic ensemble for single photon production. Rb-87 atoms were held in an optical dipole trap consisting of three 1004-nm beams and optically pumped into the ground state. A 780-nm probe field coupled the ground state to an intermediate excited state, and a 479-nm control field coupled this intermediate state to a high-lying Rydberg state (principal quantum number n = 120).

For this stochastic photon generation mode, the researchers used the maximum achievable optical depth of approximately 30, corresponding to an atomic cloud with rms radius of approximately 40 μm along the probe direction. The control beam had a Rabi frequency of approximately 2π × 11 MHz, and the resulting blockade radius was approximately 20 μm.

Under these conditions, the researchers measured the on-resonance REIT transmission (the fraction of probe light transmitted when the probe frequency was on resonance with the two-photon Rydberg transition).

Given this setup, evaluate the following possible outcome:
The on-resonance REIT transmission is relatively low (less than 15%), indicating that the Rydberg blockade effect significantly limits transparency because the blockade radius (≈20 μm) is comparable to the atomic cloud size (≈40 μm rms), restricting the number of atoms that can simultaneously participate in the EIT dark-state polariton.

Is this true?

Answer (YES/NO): NO